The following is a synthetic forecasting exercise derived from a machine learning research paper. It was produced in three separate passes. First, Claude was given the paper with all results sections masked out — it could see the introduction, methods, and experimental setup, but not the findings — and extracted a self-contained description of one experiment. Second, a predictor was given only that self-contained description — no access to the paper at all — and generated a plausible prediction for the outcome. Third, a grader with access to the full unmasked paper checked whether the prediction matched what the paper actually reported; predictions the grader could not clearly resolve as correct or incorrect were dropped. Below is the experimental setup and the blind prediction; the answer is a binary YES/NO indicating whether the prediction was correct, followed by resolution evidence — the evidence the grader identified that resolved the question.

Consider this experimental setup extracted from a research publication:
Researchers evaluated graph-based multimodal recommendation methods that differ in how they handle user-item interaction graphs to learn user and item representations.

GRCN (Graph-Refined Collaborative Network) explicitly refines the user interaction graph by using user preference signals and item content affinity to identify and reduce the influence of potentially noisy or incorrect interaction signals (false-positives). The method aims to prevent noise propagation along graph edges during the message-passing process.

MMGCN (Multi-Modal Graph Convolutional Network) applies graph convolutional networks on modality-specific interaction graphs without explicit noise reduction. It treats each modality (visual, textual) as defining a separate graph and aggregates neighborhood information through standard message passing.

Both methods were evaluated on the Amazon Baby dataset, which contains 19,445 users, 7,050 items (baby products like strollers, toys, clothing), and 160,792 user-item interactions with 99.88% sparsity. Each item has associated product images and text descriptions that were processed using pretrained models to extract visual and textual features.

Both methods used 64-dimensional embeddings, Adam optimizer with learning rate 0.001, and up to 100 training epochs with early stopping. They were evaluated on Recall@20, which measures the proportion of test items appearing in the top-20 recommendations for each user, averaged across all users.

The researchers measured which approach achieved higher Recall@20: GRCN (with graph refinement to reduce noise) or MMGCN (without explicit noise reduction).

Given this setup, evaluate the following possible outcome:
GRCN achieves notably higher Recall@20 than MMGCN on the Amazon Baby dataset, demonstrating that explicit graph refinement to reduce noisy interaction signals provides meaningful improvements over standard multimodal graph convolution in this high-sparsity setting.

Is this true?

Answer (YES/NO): YES